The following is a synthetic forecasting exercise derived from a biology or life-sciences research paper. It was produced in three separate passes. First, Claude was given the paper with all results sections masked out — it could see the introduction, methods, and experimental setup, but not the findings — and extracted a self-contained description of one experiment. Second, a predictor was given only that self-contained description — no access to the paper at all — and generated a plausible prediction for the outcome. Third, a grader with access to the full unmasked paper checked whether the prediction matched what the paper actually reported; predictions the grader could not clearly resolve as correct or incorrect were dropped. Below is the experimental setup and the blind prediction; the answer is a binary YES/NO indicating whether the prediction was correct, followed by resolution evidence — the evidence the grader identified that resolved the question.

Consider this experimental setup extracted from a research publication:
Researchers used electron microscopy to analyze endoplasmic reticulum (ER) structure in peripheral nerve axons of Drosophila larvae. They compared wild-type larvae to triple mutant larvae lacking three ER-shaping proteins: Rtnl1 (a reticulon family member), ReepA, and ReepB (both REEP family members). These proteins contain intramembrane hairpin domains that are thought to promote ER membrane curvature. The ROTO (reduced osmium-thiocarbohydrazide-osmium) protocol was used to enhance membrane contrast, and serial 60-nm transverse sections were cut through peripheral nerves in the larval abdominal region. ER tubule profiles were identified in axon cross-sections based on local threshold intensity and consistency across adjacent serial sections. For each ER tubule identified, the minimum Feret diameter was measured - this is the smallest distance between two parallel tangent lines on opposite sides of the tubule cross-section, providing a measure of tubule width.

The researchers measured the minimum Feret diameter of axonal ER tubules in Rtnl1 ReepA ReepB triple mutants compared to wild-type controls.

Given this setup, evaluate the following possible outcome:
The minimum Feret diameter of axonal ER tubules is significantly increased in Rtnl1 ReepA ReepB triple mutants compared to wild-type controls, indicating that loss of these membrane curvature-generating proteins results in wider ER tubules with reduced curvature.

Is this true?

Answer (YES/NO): YES